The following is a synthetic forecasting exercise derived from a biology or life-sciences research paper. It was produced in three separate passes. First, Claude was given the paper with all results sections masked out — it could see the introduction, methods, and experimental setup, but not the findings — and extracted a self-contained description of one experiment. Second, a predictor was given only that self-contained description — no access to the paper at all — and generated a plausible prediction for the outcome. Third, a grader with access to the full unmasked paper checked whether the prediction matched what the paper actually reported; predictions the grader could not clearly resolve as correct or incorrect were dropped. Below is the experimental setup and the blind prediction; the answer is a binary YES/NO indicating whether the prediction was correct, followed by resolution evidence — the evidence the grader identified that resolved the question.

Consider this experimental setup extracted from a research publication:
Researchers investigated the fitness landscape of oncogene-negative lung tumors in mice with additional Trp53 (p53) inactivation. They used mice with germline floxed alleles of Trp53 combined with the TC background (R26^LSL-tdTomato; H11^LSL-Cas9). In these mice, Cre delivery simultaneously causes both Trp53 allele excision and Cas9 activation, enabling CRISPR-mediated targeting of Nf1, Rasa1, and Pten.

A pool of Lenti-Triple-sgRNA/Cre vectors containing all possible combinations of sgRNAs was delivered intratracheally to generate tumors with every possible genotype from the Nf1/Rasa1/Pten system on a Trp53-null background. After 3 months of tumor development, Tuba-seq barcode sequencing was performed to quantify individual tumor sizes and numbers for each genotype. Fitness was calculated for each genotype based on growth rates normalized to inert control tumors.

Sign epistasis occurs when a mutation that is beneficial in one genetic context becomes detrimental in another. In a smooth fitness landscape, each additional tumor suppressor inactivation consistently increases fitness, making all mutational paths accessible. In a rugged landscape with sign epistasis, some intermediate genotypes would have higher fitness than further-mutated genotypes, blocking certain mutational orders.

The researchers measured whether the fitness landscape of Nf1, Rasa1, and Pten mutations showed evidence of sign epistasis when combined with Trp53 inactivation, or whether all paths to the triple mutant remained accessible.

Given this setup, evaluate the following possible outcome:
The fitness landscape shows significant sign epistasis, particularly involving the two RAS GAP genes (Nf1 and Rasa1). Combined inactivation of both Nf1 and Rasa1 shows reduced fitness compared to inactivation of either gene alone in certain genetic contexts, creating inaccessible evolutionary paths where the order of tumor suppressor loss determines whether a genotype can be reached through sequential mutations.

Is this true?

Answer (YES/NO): NO